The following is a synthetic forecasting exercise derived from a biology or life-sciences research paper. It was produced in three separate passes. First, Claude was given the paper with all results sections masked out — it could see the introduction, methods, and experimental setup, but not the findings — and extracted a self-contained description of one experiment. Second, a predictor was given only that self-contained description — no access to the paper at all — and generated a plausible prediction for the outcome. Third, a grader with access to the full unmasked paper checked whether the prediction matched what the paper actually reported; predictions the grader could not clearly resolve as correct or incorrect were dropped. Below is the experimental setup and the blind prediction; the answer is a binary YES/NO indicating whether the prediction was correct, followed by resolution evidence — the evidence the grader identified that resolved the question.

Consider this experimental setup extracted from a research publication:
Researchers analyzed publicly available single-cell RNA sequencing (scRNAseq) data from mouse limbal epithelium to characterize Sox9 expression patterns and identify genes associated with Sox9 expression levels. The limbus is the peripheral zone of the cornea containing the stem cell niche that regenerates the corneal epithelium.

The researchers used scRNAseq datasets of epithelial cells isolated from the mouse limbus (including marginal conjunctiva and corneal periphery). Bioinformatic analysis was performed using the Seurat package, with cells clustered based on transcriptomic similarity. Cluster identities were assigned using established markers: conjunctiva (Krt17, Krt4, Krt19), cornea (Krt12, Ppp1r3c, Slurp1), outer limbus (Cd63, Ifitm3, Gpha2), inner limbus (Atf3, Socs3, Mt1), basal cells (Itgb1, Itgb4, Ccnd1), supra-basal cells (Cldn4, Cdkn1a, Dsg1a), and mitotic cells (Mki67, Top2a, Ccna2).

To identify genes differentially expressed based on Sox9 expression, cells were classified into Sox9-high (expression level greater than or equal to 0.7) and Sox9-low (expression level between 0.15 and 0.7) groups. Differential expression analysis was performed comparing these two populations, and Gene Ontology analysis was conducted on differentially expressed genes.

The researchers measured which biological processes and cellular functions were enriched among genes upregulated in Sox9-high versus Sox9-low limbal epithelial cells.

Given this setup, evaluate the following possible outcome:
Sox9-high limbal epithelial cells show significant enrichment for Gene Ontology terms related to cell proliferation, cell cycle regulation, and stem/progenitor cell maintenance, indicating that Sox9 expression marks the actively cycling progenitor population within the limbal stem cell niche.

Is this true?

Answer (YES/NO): NO